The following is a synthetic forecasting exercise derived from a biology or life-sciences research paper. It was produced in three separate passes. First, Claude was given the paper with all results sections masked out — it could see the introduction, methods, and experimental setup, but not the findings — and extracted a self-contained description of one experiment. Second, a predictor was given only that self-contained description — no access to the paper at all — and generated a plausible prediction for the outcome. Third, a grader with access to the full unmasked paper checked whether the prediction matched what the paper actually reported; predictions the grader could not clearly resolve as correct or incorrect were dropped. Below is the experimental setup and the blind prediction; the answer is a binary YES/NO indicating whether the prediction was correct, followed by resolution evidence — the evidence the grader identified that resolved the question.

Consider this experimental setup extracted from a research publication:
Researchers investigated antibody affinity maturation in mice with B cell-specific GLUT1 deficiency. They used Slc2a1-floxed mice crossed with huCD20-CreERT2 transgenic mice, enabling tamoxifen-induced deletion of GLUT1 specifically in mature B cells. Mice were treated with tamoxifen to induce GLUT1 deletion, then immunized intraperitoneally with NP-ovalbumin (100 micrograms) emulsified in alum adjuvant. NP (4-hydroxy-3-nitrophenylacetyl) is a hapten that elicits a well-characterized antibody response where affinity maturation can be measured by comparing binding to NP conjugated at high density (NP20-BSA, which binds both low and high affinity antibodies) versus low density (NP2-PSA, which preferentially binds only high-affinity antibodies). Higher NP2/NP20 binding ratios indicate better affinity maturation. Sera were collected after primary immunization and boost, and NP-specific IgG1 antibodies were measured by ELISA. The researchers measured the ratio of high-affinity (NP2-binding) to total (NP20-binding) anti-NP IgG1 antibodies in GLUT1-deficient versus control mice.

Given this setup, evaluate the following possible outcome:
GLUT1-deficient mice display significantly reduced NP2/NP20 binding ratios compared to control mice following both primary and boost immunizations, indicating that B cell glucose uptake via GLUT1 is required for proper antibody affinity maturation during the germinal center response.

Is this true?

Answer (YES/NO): YES